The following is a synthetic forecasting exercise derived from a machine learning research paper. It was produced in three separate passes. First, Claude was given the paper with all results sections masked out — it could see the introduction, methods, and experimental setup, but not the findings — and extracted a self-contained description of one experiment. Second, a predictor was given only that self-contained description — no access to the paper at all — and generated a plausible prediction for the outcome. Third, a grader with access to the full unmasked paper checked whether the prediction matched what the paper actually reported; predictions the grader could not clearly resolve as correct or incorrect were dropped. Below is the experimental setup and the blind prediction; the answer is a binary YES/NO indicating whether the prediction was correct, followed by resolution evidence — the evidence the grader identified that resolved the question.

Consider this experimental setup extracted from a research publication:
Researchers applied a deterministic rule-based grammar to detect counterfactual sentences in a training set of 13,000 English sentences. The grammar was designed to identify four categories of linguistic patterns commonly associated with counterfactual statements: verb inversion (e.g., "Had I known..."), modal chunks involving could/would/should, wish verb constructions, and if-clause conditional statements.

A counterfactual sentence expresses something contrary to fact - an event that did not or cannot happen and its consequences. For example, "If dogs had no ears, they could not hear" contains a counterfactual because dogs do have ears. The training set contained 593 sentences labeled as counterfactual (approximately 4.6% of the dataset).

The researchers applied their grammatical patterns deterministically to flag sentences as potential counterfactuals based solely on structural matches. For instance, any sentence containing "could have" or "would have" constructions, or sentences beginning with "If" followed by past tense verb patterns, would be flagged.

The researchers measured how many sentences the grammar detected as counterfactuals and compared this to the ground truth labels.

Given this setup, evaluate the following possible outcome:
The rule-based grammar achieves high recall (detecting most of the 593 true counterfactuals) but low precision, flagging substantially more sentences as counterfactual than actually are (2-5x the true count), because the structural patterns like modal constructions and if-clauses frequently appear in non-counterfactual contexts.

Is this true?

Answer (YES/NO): YES